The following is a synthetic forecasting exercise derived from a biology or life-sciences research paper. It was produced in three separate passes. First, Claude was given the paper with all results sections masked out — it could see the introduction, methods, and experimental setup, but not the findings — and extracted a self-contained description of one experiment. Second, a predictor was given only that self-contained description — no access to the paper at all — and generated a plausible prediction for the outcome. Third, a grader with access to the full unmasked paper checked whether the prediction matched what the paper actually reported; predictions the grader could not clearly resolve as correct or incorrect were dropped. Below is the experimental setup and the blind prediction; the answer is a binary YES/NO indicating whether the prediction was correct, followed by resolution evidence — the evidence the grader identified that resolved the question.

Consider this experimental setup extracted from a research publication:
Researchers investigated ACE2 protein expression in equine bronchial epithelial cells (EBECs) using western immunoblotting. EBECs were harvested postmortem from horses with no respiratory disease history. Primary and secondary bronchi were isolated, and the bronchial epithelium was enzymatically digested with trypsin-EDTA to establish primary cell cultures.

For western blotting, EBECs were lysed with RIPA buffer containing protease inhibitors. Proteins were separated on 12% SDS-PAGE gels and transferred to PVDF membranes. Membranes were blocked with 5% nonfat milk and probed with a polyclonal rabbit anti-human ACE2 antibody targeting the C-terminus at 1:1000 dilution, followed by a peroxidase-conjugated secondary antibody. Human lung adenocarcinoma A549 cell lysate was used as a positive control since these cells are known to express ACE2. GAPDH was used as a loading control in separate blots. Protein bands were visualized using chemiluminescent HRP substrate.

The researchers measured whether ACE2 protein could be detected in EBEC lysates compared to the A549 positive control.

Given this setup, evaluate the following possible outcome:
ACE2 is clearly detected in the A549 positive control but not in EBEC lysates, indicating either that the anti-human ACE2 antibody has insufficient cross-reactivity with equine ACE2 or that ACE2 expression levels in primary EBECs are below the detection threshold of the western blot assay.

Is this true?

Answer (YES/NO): NO